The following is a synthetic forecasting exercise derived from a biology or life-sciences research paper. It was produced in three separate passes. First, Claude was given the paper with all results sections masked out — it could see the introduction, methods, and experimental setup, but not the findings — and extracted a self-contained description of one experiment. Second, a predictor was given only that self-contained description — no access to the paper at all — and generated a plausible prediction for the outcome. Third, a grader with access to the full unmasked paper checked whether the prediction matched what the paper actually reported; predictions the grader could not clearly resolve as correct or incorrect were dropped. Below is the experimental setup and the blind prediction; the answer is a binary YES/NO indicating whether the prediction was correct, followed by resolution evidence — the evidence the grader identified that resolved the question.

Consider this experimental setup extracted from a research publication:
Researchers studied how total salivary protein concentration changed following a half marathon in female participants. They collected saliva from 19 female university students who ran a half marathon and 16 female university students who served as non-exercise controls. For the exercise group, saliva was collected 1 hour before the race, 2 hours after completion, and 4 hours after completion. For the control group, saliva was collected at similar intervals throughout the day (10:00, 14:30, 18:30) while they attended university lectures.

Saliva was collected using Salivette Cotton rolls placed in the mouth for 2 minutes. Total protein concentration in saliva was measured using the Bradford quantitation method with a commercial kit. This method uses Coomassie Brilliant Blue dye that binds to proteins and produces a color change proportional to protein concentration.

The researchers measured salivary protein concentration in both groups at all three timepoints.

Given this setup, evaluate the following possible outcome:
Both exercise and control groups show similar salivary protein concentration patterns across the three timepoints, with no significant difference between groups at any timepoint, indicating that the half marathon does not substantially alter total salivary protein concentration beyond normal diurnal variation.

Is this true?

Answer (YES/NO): NO